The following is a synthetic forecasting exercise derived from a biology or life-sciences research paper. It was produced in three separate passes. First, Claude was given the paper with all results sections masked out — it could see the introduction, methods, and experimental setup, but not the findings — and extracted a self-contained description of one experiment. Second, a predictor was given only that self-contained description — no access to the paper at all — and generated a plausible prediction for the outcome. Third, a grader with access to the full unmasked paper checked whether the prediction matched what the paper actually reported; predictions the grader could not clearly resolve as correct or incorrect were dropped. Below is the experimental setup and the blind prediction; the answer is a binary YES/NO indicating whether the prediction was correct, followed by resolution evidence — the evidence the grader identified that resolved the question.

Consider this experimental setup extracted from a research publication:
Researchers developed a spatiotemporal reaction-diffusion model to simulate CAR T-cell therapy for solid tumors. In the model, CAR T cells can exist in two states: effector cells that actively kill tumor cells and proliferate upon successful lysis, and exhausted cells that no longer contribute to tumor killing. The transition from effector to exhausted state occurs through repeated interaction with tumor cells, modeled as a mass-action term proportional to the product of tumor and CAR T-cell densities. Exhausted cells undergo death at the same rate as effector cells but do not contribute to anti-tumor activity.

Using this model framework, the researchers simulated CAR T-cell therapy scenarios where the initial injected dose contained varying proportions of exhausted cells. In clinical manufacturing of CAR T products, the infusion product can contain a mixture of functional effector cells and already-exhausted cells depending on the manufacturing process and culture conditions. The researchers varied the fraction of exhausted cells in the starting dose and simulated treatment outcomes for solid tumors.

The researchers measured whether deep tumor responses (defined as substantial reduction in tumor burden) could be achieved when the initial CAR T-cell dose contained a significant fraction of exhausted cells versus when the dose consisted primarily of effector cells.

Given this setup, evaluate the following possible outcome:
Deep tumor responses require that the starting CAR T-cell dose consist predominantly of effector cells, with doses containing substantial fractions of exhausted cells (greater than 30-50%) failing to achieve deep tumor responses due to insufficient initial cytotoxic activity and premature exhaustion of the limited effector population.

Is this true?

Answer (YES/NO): NO